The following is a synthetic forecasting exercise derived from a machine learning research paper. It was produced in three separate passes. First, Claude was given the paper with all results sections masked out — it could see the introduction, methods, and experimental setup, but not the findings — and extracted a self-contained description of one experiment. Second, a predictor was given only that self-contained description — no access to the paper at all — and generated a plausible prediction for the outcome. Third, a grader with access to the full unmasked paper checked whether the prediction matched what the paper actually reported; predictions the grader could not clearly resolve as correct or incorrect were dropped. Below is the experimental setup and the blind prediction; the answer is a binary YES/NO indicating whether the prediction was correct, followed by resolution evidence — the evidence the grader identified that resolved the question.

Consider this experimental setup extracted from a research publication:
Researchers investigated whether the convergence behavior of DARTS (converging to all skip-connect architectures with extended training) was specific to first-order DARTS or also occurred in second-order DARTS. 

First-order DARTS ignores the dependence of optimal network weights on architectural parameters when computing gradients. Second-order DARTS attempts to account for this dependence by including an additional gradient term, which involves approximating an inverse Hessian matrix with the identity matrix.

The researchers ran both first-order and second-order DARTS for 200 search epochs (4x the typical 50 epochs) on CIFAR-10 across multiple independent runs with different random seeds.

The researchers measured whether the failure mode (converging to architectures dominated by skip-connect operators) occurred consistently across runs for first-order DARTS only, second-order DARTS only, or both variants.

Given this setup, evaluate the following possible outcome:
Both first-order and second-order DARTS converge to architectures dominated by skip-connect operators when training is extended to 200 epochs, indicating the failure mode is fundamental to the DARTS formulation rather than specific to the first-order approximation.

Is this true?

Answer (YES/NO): YES